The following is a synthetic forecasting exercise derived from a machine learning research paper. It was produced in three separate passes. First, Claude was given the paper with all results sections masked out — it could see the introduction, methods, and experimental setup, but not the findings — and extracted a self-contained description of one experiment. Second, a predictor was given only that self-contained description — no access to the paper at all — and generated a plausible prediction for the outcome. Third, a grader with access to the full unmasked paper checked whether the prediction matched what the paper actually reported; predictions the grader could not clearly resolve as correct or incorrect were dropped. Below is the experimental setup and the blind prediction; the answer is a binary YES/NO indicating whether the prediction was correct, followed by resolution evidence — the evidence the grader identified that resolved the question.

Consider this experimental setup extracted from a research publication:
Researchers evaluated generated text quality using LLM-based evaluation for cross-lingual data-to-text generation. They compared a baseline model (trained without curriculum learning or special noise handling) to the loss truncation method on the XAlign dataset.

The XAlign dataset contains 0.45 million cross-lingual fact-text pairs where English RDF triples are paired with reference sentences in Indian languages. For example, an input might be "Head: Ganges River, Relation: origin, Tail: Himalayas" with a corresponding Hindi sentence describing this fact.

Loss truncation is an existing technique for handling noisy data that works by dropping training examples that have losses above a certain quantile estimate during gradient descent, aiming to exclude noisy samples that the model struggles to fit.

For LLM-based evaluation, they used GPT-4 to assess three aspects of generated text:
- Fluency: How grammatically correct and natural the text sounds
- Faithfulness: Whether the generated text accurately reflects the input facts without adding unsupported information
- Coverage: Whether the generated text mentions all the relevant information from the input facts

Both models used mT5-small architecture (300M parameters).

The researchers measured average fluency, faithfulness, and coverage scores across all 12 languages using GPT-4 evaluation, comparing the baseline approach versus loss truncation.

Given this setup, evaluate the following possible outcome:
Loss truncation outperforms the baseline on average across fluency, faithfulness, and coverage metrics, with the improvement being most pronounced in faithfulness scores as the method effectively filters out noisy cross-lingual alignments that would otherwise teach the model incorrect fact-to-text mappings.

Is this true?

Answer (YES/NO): NO